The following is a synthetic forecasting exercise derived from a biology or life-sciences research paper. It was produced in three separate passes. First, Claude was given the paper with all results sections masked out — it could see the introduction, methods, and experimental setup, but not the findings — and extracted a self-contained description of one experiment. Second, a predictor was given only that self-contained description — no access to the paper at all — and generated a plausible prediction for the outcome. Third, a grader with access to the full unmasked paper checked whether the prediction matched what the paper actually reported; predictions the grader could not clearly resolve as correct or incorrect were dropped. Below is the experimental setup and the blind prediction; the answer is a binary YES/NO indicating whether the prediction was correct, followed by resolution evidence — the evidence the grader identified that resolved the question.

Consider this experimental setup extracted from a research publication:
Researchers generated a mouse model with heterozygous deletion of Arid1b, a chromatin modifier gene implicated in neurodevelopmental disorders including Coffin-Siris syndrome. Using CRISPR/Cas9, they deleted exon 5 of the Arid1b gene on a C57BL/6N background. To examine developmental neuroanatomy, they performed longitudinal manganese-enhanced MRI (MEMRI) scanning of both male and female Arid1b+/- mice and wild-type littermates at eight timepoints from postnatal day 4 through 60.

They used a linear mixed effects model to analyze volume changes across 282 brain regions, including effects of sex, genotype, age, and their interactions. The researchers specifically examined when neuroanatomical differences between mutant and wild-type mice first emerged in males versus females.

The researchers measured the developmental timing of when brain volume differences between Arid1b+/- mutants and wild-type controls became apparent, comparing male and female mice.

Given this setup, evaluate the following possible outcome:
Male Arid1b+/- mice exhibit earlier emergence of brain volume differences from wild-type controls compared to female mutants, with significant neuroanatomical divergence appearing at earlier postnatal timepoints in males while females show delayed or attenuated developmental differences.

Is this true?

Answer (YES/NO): YES